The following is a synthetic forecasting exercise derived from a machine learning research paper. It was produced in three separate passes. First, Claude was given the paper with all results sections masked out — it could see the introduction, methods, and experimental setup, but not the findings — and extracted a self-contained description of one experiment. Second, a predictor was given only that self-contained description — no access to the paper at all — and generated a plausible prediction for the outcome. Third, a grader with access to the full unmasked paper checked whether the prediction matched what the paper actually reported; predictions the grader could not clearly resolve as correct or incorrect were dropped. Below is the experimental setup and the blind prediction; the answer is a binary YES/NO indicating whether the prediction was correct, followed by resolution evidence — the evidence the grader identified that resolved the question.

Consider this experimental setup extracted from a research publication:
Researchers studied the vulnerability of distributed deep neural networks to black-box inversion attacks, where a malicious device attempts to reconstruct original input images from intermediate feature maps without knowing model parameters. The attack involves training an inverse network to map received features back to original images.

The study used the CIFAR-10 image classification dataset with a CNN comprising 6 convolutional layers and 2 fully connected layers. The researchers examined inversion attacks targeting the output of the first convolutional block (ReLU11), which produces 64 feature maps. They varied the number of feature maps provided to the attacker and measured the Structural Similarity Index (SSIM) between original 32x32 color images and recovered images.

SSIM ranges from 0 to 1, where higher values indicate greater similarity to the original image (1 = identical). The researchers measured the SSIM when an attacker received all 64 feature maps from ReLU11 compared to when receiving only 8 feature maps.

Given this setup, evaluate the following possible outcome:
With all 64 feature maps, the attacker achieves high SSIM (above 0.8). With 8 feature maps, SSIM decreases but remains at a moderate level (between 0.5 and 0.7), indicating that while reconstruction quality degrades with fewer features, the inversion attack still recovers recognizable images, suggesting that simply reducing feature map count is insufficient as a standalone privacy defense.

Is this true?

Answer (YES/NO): NO